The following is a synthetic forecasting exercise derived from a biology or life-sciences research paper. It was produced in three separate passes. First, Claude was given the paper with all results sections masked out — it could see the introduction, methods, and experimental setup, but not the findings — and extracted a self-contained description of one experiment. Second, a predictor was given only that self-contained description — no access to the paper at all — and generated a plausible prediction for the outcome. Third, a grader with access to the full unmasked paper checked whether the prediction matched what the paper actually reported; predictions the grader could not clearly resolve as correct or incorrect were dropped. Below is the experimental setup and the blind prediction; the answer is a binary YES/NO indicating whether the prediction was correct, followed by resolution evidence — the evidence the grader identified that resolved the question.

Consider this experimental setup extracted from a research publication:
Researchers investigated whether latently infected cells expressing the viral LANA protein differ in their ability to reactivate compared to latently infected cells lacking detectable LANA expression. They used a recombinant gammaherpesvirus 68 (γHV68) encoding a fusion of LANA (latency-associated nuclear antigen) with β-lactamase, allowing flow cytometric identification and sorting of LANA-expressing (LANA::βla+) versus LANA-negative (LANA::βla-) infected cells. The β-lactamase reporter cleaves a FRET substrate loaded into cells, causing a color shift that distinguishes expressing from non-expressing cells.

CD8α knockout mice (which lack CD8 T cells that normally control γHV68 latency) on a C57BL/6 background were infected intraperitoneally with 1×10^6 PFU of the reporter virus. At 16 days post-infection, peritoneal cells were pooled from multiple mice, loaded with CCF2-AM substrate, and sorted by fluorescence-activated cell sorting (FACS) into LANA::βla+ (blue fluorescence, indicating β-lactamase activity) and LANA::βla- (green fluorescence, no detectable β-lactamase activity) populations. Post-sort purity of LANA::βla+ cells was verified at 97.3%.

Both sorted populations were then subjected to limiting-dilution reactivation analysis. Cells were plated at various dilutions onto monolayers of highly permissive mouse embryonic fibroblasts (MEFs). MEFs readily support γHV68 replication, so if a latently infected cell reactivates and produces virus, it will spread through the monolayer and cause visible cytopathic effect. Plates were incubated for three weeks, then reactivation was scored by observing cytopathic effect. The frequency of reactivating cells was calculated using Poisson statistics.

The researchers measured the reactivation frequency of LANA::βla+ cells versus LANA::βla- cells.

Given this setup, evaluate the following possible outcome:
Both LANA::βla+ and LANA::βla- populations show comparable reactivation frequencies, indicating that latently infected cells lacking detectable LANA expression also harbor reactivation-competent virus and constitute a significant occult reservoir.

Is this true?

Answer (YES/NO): NO